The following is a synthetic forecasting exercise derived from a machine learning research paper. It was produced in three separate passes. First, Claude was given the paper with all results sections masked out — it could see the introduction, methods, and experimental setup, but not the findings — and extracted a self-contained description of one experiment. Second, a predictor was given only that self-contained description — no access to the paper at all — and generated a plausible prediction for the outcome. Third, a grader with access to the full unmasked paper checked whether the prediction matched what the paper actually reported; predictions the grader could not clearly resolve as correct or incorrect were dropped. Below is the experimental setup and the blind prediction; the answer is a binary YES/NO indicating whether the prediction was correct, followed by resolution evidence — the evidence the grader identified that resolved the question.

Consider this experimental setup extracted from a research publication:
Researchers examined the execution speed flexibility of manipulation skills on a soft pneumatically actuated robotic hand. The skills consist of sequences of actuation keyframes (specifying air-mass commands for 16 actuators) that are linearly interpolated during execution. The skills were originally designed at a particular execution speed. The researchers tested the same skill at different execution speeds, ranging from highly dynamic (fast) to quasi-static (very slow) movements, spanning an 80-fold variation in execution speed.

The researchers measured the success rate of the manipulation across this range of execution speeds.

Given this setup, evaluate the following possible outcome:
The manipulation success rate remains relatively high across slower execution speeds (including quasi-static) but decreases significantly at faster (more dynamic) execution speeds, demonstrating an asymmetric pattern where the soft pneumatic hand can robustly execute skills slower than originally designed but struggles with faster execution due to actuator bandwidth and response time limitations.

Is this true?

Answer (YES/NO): NO